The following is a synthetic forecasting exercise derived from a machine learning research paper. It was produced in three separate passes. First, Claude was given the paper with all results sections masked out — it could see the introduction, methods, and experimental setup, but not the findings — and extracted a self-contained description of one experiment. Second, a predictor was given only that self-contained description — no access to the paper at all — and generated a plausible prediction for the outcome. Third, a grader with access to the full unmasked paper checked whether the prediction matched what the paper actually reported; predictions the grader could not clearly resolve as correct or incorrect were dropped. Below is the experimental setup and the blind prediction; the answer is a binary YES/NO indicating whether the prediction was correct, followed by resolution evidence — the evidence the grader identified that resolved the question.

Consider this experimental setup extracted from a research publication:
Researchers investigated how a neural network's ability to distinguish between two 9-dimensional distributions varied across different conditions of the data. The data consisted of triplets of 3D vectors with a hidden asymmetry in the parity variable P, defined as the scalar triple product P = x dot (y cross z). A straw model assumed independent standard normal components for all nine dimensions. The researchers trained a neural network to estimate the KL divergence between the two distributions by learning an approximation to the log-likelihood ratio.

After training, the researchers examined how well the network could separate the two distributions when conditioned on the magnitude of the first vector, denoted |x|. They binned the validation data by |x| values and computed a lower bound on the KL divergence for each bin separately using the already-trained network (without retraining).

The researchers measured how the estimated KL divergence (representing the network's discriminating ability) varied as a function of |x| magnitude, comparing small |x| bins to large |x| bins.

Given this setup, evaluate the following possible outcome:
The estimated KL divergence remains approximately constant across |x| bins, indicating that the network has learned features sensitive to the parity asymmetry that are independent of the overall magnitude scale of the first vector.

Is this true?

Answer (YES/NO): NO